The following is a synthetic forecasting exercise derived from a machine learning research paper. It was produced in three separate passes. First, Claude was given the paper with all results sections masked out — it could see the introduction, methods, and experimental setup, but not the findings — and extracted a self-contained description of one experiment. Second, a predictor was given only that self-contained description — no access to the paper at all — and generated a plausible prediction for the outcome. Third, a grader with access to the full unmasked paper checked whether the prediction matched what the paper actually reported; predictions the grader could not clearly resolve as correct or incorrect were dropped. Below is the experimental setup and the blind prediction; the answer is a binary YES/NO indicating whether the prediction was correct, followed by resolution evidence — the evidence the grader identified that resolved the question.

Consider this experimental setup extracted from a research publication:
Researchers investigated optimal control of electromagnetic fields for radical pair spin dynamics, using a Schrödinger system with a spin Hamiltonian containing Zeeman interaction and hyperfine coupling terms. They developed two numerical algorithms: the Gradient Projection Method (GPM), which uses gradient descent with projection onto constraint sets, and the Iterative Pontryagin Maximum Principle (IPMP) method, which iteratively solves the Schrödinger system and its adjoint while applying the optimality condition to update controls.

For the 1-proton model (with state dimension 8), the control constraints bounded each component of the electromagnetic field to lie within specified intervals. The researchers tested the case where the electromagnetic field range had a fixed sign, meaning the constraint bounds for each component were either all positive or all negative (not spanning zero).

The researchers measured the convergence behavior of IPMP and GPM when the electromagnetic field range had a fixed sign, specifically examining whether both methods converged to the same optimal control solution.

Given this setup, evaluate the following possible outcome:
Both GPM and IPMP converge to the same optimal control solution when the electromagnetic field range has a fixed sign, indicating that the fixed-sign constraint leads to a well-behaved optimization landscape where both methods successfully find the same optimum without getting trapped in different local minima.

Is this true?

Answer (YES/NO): YES